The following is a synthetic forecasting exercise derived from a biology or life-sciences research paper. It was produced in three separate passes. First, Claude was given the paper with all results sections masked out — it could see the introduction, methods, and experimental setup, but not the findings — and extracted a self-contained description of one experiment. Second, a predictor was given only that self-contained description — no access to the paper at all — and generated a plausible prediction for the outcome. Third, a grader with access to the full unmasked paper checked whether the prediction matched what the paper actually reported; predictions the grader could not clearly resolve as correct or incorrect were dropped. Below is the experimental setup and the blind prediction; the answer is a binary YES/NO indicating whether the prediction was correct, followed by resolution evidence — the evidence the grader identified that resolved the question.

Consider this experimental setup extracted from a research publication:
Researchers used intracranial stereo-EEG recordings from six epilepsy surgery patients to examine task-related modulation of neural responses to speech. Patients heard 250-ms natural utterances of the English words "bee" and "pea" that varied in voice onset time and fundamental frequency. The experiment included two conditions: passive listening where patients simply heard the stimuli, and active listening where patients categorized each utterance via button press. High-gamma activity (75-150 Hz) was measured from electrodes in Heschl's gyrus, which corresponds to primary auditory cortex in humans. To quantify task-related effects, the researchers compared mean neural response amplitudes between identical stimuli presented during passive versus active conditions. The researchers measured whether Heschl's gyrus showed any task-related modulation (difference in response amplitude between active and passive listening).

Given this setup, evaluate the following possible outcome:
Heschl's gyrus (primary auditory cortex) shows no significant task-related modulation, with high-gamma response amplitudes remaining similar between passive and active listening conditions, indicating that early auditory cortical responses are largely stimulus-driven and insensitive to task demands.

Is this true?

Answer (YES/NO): NO